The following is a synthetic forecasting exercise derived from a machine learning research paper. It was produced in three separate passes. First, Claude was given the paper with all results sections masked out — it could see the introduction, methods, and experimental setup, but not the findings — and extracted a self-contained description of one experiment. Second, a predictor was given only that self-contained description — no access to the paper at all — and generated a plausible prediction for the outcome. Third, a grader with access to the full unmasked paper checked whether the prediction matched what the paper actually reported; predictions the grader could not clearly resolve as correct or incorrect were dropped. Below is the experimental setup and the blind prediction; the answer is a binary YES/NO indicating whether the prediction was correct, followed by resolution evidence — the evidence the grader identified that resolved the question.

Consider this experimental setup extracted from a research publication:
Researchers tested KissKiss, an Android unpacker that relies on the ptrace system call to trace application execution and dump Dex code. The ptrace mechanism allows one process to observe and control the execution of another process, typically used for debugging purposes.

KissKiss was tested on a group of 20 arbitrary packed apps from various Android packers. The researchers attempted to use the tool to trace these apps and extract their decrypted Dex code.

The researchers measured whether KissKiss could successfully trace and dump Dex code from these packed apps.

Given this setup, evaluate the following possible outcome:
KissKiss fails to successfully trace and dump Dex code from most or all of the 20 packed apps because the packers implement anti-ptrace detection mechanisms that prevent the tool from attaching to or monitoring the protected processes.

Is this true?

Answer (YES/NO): YES